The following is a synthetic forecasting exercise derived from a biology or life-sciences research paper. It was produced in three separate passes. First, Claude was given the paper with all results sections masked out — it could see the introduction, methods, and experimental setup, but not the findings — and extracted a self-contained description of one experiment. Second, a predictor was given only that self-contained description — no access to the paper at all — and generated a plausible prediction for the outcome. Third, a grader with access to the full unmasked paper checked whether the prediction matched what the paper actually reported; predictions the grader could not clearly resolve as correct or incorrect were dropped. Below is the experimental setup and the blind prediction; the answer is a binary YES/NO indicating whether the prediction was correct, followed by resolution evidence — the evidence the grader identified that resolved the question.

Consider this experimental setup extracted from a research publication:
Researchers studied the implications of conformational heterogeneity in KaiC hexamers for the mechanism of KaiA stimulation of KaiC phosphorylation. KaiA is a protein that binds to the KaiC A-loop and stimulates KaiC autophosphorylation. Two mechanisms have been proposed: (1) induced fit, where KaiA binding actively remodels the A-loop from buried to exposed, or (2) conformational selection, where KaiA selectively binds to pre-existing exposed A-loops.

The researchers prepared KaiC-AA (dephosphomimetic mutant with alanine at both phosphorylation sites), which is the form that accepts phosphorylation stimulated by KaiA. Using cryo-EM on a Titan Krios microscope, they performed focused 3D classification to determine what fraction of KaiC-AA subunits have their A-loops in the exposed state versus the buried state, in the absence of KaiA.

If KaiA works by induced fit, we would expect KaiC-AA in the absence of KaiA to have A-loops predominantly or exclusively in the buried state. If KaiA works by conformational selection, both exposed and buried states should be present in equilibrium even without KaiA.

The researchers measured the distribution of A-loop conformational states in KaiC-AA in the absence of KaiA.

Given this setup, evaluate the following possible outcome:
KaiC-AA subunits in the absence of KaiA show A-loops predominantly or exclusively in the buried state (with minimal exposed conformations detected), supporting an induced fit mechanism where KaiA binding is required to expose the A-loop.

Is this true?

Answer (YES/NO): NO